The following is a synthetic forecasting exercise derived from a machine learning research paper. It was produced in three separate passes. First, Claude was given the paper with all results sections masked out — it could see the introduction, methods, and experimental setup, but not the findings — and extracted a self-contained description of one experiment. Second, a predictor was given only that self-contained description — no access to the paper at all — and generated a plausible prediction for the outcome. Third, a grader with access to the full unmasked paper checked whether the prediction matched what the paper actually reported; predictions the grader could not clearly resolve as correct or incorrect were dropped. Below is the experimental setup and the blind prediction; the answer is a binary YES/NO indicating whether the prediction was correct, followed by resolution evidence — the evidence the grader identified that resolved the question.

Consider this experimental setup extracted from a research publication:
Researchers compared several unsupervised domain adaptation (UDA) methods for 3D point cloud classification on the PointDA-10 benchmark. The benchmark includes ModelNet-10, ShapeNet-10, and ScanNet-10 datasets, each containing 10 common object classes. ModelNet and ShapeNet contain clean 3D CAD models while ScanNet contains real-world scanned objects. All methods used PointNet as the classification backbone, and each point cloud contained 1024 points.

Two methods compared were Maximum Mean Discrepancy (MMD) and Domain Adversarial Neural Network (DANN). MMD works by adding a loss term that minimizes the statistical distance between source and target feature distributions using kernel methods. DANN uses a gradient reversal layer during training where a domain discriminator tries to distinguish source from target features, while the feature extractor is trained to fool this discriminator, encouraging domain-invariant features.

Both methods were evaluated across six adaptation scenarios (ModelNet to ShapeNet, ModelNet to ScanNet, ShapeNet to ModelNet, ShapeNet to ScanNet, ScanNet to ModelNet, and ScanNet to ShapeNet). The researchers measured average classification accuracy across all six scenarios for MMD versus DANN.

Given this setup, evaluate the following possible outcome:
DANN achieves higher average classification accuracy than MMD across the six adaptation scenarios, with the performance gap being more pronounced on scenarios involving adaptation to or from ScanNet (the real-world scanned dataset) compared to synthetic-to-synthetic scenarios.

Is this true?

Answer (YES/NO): NO